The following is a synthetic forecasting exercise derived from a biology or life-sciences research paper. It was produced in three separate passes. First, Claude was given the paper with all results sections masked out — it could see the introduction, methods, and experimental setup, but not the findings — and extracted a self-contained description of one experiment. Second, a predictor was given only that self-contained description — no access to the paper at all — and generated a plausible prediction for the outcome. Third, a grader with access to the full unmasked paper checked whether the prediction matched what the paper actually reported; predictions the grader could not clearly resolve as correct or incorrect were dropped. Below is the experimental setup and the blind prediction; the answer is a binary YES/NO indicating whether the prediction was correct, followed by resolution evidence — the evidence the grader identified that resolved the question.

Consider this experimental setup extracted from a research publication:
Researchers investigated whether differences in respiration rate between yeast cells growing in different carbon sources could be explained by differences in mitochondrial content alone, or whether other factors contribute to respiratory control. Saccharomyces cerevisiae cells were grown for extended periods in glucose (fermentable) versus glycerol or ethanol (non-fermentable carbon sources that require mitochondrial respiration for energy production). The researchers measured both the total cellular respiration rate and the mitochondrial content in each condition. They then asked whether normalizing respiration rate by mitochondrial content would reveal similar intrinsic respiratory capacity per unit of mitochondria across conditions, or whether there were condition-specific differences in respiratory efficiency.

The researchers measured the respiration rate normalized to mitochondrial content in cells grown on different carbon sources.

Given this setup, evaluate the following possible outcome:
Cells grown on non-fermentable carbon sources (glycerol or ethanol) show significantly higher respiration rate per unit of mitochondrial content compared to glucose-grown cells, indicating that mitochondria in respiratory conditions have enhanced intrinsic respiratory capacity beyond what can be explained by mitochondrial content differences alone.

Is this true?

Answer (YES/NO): NO